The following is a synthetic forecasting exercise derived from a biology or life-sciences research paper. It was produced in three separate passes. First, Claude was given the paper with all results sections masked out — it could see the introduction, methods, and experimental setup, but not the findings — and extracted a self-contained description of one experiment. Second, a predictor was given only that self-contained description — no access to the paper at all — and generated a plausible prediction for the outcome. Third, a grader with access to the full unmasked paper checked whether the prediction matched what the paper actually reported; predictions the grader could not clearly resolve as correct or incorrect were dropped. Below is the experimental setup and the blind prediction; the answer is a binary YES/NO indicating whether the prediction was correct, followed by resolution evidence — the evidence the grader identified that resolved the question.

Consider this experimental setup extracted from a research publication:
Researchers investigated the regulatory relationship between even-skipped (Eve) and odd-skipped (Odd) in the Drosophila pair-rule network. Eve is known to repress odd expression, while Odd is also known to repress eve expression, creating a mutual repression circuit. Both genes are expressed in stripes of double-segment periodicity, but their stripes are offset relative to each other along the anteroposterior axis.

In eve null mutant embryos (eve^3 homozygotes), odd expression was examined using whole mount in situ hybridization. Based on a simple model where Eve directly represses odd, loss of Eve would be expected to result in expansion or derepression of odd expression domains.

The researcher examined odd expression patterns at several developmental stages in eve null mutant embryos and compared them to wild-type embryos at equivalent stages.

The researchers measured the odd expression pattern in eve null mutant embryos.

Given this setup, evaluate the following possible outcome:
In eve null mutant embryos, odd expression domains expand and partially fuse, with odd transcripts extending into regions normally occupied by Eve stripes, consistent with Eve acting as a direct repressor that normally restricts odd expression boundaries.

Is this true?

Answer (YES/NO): YES